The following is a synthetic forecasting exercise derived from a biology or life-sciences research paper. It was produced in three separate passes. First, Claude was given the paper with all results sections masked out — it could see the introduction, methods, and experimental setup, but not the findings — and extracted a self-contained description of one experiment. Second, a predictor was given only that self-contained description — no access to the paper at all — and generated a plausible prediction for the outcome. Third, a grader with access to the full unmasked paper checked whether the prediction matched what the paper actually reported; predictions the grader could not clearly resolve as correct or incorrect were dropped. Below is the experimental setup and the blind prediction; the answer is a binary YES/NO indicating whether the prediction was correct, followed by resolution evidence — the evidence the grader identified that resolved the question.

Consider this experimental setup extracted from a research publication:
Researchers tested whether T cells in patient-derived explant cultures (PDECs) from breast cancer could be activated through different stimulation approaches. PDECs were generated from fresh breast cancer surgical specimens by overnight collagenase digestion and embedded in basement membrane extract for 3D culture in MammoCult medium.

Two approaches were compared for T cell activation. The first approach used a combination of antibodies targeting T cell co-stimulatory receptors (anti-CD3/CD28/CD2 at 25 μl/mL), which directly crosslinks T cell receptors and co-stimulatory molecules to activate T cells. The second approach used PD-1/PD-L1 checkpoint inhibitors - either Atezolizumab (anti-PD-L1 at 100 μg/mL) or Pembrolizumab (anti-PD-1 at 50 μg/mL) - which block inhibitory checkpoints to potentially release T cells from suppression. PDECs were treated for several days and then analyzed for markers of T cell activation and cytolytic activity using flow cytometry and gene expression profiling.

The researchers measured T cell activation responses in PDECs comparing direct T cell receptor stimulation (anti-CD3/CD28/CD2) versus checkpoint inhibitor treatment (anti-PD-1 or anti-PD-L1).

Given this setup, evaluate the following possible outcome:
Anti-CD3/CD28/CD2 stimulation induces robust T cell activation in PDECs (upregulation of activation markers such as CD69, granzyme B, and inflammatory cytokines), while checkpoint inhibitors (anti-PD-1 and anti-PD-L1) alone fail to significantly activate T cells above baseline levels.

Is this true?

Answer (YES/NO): YES